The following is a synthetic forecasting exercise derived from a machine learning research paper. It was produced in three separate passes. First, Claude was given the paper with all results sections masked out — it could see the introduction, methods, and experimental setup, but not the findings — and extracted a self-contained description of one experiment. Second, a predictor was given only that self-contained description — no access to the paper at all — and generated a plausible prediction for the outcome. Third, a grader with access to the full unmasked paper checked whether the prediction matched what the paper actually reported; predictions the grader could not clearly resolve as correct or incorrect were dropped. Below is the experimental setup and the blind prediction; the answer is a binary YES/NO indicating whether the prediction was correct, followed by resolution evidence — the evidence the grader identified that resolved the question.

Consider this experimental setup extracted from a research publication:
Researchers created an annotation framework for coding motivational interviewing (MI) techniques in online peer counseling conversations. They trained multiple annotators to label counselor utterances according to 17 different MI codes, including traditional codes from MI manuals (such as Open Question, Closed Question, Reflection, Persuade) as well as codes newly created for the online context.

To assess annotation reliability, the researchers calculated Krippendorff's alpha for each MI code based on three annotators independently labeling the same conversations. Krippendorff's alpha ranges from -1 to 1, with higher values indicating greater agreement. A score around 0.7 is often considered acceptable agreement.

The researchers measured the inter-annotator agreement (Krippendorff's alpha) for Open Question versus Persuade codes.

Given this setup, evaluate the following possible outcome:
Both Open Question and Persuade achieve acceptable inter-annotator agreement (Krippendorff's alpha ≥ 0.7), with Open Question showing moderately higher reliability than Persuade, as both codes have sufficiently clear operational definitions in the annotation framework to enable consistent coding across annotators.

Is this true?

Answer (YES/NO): NO